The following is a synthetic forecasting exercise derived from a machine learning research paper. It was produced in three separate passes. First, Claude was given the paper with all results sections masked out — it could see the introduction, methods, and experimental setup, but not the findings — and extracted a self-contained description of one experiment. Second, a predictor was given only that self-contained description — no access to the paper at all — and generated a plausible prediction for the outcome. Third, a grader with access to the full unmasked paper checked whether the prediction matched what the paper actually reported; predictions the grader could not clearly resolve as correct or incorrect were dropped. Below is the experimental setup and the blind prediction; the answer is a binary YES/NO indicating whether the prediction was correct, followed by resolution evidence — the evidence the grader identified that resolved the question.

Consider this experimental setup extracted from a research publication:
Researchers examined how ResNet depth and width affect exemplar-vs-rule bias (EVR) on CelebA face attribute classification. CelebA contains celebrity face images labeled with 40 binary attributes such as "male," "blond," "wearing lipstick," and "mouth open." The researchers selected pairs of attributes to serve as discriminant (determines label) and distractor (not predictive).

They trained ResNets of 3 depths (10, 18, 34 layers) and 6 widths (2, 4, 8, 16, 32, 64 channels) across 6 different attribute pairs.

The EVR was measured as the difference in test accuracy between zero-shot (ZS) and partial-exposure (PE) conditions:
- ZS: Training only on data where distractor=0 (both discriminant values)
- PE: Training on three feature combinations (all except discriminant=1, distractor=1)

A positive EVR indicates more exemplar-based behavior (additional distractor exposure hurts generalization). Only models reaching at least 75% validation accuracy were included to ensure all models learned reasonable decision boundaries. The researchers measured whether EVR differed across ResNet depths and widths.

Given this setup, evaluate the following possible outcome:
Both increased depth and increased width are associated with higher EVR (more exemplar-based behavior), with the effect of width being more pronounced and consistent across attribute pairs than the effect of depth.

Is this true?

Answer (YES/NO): NO